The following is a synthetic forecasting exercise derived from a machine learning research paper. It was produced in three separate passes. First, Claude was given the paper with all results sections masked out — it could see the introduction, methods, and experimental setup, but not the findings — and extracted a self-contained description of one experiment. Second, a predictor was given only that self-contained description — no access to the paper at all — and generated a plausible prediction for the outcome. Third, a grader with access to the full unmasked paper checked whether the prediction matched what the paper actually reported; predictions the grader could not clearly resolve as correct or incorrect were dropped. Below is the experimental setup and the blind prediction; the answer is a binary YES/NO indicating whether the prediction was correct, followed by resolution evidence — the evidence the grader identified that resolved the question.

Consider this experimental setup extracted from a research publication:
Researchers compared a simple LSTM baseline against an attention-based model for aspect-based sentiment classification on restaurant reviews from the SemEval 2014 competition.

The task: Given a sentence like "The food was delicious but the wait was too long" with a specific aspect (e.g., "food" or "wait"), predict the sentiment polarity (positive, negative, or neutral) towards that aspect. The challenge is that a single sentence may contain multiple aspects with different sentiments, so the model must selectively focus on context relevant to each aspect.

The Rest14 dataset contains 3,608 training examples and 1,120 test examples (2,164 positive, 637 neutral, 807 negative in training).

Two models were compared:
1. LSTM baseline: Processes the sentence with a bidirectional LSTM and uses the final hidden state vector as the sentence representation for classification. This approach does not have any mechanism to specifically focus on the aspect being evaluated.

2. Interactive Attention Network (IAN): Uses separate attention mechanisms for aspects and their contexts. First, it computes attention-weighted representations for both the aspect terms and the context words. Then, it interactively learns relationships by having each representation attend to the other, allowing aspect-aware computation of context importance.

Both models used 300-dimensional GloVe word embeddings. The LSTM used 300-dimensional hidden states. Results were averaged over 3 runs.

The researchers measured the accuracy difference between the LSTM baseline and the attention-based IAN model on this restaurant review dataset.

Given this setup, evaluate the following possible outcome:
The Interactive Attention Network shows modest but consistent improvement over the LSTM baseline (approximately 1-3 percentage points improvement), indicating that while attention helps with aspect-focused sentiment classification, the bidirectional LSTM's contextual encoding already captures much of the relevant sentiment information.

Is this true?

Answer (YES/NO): YES